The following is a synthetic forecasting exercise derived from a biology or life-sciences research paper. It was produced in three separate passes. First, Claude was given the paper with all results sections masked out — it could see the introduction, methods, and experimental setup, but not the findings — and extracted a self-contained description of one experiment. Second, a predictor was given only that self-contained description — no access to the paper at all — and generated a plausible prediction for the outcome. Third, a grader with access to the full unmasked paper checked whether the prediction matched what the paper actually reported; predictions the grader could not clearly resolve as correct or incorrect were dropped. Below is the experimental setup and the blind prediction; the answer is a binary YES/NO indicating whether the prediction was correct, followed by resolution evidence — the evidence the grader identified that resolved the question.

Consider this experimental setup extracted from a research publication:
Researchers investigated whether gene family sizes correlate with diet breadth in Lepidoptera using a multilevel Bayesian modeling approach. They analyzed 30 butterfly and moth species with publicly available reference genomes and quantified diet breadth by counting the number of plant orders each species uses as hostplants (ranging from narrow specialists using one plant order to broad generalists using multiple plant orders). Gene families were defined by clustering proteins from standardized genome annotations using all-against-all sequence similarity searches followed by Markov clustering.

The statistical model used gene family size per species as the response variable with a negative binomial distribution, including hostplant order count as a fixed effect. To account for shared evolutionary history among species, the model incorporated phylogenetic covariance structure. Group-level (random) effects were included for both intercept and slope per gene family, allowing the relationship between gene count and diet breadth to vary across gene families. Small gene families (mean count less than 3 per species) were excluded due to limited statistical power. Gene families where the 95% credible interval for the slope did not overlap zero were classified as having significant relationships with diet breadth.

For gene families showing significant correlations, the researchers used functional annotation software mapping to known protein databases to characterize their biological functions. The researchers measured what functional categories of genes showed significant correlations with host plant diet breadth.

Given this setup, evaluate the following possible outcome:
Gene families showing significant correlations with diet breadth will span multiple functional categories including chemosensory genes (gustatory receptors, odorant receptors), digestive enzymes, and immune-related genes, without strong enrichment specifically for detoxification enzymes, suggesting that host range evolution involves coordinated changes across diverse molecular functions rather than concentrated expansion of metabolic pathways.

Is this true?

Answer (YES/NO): NO